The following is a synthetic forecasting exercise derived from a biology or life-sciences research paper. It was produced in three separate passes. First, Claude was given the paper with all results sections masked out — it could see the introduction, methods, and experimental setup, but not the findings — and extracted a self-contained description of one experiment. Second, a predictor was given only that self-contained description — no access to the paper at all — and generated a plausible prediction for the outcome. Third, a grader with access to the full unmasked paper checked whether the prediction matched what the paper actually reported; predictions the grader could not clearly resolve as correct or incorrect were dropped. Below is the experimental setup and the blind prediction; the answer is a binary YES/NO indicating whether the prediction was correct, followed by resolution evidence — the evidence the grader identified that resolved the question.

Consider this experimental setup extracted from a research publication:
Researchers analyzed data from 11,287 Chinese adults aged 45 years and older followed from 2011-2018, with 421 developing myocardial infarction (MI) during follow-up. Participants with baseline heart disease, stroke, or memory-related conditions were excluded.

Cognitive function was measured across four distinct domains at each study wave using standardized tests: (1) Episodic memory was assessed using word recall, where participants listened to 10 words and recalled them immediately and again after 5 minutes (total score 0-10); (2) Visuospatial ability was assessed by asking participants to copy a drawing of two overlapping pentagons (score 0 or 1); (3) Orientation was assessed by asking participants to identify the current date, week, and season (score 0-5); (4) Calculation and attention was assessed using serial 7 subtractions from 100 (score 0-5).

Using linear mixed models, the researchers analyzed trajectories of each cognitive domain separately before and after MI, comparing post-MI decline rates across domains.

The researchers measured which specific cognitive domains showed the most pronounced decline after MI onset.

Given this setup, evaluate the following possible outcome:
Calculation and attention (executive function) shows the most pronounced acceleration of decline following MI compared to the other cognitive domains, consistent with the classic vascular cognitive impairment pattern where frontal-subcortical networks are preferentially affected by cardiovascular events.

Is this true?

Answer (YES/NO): NO